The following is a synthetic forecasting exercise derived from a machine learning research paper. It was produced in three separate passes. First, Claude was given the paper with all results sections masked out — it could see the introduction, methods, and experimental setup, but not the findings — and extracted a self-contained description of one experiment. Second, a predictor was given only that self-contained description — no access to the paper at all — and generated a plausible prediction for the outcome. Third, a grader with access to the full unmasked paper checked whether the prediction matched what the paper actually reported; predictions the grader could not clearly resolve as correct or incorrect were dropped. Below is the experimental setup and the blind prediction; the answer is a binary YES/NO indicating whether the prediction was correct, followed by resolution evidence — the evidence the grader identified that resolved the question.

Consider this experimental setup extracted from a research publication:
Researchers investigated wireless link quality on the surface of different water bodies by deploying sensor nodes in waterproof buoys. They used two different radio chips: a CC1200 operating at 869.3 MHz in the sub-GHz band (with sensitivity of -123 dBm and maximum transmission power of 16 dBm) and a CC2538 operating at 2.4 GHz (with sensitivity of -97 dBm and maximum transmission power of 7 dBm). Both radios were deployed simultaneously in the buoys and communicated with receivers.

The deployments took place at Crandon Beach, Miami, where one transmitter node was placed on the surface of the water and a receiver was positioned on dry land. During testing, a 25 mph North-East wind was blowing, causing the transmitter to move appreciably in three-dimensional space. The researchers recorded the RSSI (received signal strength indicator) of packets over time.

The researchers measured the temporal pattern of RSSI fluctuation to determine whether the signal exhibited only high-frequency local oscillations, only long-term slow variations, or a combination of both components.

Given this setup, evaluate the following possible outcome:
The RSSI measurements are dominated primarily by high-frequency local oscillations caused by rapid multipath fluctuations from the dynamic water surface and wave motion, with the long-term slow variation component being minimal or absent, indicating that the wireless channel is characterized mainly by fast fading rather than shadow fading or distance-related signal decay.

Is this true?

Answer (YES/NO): NO